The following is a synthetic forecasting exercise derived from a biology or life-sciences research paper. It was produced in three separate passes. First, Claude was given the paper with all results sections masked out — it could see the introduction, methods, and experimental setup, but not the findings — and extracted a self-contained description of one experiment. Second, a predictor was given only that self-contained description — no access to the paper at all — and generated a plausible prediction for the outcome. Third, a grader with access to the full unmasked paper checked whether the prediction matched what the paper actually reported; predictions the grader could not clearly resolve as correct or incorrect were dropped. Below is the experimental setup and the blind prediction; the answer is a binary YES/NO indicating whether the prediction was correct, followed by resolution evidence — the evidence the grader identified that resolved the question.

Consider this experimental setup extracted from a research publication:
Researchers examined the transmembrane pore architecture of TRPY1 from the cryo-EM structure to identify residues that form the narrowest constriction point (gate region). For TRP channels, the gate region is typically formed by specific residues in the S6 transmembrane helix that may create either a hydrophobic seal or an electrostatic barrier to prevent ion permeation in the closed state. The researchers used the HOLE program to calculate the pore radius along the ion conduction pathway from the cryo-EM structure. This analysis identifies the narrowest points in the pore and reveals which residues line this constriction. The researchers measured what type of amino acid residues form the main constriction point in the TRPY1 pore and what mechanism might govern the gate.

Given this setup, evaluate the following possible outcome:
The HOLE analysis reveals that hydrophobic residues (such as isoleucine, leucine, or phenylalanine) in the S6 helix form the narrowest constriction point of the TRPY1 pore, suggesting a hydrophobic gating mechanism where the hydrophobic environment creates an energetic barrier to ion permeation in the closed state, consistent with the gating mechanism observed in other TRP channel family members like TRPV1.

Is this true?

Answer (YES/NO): YES